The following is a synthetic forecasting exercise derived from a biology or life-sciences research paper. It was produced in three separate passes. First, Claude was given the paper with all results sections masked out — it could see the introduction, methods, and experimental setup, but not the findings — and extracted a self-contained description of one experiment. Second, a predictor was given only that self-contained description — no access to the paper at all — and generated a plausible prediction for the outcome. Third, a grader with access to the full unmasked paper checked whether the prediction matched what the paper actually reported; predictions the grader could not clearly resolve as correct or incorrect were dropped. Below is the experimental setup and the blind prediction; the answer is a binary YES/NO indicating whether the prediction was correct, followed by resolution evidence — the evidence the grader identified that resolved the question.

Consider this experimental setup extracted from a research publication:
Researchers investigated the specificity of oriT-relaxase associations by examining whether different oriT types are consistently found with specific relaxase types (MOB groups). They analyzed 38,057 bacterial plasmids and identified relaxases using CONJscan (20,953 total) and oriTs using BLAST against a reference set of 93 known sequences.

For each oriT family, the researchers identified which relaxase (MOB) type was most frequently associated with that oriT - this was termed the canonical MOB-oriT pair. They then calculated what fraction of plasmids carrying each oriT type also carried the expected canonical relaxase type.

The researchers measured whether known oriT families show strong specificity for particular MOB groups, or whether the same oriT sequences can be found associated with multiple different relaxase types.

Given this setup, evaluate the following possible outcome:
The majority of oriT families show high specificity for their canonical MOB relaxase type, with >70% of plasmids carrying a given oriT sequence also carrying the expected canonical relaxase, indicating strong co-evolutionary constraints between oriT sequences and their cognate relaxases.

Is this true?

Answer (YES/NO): YES